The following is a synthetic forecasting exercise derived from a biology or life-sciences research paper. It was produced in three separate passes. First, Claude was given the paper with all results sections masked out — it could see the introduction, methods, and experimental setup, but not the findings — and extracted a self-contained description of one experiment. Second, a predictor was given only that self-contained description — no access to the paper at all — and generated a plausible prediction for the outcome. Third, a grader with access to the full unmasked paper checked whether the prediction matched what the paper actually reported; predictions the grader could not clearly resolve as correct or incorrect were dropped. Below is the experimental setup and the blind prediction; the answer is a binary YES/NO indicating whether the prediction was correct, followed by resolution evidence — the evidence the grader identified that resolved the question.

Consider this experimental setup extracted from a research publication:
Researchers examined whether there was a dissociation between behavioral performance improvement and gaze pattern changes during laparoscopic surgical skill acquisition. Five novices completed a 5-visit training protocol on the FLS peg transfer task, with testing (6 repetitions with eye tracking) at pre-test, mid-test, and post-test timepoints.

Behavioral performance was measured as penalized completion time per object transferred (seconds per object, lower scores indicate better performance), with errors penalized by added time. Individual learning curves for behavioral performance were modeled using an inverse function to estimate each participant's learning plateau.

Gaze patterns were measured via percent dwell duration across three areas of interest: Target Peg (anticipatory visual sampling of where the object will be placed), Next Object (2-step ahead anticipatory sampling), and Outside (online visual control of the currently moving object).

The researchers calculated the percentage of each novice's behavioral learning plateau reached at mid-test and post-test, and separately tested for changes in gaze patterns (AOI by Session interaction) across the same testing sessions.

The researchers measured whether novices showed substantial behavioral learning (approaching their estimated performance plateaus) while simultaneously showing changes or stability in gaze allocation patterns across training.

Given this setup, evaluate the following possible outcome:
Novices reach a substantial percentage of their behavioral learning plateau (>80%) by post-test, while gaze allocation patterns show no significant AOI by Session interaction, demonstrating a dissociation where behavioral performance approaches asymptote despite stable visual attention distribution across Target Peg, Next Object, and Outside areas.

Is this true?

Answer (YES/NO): YES